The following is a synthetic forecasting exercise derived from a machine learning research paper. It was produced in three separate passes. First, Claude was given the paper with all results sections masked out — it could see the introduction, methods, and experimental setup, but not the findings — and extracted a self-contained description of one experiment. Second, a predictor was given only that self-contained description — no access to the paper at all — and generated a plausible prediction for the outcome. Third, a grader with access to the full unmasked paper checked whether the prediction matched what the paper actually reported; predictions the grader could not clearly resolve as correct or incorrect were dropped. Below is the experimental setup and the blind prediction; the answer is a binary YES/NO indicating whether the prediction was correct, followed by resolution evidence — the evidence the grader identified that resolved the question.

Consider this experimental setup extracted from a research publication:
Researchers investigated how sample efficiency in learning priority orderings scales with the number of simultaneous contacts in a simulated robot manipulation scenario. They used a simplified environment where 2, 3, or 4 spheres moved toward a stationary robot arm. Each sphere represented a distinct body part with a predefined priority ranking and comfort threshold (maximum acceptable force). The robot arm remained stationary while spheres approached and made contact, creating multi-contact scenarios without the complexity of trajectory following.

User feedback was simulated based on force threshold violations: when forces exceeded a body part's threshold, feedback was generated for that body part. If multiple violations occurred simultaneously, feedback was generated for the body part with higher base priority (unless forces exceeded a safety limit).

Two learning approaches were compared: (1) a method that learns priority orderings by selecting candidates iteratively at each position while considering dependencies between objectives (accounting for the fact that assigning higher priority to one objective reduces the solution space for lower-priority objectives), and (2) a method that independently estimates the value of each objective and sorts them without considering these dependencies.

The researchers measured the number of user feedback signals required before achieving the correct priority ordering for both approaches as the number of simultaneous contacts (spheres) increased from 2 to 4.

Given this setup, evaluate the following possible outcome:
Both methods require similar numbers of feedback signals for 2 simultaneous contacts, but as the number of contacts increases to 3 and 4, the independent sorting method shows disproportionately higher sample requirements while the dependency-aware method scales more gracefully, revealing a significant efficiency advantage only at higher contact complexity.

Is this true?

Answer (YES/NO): YES